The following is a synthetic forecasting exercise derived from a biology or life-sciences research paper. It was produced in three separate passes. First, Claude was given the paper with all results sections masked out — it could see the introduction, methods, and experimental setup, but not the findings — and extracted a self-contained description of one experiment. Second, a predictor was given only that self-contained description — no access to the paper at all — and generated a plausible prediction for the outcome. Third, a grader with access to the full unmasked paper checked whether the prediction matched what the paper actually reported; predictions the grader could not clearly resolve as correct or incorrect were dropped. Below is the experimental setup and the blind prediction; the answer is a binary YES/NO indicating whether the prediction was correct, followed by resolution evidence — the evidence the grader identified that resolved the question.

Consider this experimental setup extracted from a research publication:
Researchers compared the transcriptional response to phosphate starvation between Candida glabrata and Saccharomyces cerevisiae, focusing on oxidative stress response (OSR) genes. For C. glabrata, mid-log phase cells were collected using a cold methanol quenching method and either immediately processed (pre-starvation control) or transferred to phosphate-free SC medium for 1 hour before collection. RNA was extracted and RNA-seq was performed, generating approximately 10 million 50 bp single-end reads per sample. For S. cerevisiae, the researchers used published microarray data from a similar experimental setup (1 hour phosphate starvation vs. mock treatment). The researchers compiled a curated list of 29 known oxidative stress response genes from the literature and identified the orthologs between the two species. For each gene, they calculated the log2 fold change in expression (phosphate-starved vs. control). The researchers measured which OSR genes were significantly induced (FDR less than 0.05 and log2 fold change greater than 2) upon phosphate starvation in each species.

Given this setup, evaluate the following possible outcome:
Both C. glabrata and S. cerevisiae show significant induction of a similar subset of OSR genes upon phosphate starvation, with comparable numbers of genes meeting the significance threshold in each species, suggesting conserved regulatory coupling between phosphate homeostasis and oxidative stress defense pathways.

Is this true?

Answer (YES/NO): NO